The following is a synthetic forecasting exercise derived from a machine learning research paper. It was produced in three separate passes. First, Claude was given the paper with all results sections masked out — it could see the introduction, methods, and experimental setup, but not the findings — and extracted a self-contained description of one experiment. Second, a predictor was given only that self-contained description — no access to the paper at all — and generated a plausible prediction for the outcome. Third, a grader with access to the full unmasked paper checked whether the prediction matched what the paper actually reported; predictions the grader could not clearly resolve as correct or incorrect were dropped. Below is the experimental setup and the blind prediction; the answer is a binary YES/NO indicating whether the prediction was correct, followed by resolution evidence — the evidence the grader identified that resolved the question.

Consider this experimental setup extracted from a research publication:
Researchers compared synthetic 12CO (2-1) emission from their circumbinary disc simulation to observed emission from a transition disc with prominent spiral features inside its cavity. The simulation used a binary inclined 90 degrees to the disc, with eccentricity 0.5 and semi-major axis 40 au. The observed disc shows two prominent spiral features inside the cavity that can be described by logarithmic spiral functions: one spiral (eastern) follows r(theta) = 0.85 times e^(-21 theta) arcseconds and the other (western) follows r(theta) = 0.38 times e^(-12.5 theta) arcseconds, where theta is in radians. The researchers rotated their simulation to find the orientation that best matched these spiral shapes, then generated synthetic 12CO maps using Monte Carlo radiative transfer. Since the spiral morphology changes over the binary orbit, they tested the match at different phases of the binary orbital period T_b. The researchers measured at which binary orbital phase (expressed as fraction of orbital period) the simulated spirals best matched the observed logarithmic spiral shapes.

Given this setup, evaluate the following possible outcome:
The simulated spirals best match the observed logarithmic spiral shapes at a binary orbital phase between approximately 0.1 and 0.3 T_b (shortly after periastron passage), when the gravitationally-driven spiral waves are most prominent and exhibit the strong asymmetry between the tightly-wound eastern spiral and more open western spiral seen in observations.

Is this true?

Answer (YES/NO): NO